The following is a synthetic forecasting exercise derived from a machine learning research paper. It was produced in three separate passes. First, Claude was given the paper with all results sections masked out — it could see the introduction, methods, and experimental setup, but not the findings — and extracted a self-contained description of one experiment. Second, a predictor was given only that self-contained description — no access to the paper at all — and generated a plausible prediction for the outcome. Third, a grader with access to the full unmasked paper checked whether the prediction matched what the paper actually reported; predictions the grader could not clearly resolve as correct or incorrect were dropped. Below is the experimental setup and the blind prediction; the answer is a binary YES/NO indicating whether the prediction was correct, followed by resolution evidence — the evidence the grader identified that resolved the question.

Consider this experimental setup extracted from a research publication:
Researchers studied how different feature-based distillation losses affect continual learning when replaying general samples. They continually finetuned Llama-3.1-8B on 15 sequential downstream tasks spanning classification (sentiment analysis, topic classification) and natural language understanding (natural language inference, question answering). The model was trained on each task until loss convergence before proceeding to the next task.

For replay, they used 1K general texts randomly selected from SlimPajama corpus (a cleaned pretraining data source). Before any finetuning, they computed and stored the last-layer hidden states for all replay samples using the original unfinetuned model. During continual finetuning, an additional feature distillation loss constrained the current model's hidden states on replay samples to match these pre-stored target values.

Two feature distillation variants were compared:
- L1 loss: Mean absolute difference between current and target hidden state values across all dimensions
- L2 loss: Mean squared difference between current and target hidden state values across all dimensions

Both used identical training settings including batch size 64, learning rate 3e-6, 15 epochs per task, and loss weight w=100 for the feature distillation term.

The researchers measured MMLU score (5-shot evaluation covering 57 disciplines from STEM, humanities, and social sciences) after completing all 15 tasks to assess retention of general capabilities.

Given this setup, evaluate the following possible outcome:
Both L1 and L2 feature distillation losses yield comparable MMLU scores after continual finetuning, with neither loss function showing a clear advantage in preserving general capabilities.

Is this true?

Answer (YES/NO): YES